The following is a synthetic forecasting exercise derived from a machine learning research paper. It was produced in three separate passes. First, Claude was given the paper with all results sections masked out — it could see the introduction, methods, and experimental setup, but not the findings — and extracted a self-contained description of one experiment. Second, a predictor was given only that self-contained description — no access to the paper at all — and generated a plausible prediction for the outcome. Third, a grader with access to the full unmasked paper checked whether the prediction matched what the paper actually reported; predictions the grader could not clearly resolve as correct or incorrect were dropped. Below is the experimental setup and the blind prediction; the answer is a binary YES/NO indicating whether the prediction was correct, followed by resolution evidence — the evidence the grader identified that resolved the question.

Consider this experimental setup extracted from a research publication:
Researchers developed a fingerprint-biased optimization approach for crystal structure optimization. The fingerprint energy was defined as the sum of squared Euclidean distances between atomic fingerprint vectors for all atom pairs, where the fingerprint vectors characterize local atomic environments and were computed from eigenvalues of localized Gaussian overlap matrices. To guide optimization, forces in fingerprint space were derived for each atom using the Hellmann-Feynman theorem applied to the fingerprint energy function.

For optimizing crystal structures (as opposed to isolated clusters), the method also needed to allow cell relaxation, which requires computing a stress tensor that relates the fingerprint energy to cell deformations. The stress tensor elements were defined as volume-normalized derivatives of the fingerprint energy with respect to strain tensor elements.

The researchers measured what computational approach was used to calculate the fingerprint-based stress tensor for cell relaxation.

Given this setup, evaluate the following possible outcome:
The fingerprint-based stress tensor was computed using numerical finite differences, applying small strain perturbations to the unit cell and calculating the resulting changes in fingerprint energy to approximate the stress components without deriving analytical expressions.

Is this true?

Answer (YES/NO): YES